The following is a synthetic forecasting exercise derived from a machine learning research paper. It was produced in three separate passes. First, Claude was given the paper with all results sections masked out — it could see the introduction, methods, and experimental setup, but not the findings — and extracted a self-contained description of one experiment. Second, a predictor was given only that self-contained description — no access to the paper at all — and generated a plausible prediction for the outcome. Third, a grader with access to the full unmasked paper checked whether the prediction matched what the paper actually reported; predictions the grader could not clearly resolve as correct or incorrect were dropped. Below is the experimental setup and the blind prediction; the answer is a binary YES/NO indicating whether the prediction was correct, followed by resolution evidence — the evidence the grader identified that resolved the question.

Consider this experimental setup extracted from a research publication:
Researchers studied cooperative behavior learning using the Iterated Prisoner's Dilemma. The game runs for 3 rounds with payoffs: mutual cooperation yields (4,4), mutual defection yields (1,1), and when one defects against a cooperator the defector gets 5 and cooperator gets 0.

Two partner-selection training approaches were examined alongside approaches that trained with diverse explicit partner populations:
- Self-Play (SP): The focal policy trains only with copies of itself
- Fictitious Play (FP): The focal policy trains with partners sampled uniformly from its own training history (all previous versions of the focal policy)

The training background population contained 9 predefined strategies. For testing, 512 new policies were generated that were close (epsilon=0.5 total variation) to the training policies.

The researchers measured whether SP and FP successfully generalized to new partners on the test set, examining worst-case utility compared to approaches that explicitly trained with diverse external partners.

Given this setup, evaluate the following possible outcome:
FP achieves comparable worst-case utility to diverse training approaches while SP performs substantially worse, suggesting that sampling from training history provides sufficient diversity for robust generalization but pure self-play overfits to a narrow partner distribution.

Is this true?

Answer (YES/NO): NO